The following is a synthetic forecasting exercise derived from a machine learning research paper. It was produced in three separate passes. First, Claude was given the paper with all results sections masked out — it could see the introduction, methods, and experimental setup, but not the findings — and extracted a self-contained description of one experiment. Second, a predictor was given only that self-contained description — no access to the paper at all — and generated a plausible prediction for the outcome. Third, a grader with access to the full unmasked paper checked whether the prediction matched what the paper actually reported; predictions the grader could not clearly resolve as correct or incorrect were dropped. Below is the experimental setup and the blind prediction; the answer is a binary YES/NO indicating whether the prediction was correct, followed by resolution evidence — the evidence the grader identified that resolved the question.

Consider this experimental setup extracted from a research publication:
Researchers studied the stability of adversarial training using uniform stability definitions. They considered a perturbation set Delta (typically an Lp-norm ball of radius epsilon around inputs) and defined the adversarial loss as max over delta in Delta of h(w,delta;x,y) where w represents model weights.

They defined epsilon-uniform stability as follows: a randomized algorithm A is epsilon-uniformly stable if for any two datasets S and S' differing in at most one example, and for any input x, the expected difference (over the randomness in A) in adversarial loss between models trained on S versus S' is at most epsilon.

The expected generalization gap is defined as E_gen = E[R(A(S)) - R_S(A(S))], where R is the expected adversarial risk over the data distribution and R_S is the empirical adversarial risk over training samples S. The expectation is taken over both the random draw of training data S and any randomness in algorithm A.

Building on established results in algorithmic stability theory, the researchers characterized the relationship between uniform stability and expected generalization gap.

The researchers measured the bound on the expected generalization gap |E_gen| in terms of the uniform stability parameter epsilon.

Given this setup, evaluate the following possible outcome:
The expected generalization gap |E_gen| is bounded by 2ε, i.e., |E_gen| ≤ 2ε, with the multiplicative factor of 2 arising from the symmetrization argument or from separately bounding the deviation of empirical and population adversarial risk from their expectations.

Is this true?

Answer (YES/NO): NO